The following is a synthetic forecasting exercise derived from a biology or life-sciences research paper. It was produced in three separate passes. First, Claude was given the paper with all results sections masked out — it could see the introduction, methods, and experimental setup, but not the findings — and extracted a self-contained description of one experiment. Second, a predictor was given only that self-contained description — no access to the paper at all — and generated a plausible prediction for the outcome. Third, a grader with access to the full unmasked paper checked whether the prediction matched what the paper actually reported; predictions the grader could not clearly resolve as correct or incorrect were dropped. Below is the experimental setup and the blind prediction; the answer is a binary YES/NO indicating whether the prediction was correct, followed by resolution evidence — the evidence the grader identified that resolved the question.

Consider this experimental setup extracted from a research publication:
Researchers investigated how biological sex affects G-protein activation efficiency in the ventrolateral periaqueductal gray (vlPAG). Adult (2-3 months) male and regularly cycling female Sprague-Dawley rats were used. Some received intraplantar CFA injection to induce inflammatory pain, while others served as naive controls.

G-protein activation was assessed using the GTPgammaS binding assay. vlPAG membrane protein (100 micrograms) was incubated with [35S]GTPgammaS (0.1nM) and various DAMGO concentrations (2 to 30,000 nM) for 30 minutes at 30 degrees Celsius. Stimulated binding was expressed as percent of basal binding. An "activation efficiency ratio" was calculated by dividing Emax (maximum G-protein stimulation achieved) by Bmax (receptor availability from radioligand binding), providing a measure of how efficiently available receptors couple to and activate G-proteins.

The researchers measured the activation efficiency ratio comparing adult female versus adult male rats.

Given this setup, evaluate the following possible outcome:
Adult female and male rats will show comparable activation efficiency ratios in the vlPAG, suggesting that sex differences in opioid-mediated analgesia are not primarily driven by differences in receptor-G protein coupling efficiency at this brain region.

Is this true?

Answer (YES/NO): NO